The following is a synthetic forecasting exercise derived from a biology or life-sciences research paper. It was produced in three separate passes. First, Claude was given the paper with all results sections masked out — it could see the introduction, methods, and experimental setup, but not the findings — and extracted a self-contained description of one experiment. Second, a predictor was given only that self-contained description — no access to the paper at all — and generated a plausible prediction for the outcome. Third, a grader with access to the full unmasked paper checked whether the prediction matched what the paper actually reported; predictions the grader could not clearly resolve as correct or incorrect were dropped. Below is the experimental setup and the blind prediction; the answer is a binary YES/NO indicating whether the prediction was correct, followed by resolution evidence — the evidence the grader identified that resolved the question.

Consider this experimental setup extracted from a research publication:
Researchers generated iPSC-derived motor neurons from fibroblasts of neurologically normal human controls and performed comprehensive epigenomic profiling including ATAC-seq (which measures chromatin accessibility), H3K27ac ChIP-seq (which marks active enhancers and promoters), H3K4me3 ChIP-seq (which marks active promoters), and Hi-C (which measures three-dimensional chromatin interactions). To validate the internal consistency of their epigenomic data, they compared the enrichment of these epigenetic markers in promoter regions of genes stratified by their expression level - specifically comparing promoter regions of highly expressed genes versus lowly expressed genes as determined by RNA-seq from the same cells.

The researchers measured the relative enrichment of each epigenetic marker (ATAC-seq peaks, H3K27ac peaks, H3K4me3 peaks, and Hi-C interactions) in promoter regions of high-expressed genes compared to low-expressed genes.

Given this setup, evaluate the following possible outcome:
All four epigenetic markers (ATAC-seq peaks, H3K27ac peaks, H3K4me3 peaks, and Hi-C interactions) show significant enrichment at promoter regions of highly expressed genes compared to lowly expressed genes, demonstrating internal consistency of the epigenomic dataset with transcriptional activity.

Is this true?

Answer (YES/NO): YES